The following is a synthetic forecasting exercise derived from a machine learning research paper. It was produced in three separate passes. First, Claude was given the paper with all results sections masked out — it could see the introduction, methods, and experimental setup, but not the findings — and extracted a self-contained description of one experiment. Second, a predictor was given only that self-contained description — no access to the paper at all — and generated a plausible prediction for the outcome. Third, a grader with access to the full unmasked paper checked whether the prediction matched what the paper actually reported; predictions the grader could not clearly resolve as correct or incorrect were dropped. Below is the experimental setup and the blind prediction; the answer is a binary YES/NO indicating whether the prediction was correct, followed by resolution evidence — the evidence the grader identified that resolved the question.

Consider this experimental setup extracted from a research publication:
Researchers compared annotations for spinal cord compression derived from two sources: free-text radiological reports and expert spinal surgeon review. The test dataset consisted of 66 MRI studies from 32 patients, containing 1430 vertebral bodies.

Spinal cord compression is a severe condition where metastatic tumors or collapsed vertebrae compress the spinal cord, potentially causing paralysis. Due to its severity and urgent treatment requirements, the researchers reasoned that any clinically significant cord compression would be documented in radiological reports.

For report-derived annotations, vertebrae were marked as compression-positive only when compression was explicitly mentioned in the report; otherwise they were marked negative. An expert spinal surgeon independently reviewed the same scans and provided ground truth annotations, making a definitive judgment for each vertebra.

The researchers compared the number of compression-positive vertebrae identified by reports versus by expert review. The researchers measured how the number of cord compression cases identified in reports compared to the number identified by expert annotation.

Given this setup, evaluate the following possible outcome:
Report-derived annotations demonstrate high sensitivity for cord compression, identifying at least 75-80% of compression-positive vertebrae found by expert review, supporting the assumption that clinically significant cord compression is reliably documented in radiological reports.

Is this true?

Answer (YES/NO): NO